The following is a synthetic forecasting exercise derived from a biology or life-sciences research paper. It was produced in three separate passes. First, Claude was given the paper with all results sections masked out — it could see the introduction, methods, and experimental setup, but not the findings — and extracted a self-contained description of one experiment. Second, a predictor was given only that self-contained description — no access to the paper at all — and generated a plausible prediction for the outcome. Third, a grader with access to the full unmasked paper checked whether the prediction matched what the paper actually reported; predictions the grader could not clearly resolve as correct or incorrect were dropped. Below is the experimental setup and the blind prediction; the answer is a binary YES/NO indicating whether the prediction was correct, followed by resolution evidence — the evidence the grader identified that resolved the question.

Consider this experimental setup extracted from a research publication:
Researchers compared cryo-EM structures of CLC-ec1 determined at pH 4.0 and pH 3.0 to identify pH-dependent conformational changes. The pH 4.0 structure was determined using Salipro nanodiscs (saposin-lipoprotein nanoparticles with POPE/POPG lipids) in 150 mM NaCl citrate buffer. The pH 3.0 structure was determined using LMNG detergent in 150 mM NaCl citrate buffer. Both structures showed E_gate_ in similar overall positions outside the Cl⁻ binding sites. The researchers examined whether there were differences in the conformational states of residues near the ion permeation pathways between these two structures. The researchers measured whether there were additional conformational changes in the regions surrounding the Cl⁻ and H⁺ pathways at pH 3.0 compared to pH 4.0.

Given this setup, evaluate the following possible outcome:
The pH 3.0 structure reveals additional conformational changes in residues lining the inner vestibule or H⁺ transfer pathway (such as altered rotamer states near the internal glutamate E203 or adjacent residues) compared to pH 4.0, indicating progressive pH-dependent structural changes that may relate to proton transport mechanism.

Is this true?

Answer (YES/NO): NO